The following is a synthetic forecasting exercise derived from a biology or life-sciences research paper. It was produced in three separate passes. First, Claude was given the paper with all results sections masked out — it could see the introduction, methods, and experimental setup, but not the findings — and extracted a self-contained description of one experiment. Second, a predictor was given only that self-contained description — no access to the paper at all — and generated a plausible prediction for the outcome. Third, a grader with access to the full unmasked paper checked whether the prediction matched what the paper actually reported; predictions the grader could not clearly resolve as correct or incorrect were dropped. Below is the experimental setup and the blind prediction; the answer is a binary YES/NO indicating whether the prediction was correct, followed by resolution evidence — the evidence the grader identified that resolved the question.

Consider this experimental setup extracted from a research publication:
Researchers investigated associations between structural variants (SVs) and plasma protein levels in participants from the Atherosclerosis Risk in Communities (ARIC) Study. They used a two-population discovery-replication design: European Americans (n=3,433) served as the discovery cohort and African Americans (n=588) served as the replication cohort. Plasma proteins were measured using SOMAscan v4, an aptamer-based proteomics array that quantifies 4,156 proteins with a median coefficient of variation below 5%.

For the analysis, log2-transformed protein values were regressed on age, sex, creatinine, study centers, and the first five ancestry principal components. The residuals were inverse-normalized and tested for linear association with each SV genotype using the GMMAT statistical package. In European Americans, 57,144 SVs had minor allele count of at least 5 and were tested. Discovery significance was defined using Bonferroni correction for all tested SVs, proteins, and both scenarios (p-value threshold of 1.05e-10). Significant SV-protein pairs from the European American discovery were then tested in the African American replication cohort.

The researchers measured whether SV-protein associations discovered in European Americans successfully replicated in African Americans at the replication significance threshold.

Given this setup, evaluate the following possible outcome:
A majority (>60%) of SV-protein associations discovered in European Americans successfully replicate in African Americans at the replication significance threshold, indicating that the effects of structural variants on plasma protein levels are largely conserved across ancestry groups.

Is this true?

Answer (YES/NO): NO